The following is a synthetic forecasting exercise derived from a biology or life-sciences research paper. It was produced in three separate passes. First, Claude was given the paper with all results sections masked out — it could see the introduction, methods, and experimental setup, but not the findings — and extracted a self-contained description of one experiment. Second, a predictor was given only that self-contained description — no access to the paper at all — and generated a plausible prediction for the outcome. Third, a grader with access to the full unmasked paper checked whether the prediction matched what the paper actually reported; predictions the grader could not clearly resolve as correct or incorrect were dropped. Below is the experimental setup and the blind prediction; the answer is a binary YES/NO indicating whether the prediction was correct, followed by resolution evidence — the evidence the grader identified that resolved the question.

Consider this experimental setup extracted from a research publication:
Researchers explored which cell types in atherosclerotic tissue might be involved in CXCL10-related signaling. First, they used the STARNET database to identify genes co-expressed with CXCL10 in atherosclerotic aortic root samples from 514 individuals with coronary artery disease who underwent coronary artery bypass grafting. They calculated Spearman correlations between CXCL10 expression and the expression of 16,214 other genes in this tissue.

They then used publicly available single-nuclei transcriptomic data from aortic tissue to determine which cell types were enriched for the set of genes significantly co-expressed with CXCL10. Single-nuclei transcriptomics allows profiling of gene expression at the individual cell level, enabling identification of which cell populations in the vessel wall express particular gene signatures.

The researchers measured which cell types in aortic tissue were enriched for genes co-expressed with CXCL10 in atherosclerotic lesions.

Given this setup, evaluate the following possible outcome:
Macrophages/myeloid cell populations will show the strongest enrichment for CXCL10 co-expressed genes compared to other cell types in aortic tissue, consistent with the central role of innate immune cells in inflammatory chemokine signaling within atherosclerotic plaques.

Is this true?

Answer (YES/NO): NO